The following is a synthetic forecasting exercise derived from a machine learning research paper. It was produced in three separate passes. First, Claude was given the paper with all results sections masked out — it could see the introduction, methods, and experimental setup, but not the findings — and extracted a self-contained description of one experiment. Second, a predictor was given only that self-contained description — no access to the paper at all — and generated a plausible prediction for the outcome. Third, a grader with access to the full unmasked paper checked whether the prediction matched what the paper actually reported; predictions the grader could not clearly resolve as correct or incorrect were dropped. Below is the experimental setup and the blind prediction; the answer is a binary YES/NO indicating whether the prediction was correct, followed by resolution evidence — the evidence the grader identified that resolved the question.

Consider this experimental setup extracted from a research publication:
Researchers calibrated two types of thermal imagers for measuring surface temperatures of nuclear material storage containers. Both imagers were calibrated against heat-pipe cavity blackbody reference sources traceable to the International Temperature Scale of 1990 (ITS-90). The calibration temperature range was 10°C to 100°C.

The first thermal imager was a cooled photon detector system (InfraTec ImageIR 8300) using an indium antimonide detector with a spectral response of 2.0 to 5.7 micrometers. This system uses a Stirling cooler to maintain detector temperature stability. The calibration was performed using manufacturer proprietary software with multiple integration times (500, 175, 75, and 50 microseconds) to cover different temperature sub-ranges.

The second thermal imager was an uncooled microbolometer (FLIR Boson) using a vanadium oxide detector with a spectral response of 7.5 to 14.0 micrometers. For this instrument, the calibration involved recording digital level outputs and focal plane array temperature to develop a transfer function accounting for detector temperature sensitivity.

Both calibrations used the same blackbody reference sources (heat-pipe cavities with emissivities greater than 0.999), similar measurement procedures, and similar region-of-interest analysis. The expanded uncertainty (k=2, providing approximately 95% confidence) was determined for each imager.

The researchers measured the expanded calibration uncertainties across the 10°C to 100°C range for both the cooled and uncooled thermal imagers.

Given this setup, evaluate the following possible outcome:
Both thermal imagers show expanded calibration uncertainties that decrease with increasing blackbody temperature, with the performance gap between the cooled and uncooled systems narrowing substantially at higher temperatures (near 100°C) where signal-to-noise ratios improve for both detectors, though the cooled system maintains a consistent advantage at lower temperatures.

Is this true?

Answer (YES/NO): NO